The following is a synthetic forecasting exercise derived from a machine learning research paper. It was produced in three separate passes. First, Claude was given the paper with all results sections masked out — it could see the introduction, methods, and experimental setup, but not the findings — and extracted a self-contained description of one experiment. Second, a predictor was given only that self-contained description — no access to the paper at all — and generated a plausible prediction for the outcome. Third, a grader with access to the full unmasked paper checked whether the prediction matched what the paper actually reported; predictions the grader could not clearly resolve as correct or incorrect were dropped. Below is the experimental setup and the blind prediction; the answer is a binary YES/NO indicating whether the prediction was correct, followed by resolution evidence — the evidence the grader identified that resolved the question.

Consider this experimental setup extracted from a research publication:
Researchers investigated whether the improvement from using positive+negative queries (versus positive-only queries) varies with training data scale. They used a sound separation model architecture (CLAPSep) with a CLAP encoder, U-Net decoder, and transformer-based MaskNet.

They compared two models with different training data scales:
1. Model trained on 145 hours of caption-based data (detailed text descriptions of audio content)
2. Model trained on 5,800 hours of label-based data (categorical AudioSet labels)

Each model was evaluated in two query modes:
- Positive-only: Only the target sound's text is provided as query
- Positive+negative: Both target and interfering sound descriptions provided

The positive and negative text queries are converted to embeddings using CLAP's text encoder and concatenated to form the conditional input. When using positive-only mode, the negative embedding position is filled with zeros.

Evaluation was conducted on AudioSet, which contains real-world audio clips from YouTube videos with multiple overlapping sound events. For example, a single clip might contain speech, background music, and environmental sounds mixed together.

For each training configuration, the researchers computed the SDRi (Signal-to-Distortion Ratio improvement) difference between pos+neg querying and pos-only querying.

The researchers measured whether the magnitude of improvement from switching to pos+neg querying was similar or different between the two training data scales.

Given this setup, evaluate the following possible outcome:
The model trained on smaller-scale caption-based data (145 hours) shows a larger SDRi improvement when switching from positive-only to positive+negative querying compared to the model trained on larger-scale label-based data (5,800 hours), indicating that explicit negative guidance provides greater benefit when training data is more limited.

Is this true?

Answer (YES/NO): YES